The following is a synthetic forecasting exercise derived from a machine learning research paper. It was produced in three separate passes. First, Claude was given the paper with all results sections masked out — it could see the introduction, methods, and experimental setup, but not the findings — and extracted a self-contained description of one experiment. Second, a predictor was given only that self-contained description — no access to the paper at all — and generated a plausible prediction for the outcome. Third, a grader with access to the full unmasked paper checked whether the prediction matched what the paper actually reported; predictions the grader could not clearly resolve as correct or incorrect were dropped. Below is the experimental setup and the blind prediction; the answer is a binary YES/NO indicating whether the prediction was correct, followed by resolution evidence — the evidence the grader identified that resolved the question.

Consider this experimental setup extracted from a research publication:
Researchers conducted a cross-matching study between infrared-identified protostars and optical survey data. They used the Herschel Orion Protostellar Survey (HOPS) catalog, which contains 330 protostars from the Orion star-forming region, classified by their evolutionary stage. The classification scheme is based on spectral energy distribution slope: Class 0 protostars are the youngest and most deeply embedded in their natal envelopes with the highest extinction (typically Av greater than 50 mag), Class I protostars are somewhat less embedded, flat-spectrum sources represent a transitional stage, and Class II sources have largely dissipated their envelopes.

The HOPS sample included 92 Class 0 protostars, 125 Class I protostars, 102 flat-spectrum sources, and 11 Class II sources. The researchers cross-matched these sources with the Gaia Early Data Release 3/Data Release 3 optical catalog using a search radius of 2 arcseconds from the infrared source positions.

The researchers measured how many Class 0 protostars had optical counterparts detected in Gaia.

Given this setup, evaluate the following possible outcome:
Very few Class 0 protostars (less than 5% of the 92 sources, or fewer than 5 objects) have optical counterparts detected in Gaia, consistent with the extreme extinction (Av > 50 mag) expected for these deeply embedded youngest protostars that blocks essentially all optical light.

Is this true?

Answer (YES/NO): YES